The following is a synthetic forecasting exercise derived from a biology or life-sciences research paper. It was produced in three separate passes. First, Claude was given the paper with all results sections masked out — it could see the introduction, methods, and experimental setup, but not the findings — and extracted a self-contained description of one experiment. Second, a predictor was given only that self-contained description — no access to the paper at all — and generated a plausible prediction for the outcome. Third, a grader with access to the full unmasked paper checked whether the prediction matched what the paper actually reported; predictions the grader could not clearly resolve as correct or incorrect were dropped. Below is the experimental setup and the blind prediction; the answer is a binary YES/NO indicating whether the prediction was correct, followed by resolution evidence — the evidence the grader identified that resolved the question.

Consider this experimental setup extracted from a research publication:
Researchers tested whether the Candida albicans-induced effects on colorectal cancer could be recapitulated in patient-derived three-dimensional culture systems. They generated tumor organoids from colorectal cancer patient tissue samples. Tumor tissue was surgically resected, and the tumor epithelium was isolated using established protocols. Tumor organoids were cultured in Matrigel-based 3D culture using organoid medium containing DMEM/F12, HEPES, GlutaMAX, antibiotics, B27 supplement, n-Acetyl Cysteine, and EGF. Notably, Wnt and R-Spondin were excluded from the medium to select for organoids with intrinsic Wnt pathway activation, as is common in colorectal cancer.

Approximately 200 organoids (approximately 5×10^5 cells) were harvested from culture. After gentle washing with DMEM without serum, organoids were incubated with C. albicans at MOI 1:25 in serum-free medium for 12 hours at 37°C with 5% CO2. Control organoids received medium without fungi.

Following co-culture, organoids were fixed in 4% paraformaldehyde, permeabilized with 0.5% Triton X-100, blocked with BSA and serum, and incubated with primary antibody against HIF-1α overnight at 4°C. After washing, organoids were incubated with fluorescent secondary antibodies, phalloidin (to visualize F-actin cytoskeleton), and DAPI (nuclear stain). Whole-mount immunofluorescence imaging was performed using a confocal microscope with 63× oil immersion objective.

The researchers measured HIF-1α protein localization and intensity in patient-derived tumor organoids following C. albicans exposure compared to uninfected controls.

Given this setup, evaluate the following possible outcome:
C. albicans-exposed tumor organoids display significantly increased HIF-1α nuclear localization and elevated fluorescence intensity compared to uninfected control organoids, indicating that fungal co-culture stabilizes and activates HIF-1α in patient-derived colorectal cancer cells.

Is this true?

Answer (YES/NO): YES